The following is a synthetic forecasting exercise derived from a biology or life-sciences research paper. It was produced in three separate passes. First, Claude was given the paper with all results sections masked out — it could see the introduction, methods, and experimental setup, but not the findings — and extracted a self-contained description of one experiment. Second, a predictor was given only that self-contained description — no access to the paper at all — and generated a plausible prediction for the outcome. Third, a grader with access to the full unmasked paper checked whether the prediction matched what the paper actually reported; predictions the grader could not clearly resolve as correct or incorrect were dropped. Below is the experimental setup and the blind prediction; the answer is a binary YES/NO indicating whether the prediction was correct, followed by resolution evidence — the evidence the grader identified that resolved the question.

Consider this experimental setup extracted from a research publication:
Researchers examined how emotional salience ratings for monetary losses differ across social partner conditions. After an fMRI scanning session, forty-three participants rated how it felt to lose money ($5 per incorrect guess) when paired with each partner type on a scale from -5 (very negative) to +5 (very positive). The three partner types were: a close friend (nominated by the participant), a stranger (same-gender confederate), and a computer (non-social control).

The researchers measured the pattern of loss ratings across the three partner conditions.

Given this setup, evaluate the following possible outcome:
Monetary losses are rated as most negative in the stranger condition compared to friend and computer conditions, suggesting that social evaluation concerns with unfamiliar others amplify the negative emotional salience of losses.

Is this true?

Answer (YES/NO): NO